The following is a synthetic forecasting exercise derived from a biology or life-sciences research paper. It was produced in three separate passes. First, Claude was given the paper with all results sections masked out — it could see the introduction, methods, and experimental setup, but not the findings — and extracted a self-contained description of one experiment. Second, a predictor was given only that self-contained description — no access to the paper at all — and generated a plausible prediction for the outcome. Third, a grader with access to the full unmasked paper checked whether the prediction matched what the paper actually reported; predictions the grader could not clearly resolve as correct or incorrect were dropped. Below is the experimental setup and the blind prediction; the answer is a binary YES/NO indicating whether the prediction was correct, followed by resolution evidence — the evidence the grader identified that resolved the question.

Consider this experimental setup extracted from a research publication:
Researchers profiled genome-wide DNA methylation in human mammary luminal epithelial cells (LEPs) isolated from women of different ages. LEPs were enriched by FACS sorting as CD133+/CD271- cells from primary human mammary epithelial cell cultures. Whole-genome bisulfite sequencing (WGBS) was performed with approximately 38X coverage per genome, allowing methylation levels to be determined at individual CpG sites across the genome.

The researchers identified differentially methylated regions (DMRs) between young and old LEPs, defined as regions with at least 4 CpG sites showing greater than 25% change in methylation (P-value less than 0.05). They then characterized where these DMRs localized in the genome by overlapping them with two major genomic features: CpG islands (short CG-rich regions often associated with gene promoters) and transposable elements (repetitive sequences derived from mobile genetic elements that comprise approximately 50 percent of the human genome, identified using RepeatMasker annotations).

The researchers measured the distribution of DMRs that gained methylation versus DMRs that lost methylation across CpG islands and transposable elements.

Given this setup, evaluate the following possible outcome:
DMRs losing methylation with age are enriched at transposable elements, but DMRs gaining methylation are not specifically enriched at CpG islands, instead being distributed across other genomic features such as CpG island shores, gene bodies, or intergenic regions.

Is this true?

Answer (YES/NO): NO